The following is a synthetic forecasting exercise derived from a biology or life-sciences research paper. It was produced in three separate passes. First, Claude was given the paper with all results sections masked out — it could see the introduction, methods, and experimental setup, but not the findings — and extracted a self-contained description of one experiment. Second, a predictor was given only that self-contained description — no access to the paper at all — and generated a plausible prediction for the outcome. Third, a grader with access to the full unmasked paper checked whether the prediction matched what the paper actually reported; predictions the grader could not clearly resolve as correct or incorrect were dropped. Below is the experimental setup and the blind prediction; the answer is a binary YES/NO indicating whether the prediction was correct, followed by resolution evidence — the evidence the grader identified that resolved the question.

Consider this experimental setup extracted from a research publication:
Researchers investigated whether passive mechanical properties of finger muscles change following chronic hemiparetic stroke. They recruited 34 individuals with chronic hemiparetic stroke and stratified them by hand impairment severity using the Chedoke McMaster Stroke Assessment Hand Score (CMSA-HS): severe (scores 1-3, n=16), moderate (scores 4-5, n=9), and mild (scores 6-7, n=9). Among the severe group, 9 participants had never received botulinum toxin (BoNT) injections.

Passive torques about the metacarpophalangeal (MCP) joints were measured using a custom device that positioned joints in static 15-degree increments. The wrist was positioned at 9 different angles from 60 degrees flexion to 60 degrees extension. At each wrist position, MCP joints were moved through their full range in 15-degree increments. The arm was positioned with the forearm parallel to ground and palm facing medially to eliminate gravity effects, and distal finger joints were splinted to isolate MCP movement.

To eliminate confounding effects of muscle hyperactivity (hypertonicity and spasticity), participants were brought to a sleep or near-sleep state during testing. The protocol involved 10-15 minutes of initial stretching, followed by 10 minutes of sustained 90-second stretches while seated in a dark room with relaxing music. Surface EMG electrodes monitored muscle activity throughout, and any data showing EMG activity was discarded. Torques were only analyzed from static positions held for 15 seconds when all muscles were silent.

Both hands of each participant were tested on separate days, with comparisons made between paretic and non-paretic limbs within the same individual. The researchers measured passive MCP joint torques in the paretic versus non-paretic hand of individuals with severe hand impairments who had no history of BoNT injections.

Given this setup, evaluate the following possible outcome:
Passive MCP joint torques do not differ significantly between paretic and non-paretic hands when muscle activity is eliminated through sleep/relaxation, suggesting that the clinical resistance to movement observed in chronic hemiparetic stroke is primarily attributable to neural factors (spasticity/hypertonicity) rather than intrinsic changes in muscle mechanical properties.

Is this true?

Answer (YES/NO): NO